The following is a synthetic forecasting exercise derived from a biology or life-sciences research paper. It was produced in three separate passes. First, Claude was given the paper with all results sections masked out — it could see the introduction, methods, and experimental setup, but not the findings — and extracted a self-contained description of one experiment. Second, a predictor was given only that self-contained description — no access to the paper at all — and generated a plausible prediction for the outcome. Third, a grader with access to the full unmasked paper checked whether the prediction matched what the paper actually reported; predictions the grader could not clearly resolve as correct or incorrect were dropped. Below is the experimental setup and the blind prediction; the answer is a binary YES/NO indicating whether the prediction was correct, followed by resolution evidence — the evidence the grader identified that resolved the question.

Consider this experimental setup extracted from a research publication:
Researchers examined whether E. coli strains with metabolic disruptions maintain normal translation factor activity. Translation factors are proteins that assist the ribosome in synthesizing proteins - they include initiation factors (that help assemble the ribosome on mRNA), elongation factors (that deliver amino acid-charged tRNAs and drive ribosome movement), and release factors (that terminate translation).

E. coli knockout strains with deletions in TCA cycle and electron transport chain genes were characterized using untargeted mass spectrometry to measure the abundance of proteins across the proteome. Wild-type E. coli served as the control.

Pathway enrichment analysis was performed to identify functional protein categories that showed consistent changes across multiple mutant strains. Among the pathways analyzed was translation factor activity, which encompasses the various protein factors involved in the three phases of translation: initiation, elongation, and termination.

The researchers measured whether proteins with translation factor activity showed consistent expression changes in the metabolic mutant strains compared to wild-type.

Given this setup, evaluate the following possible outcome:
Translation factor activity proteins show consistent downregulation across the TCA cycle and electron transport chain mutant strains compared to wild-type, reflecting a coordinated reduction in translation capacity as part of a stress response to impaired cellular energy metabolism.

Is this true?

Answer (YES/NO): YES